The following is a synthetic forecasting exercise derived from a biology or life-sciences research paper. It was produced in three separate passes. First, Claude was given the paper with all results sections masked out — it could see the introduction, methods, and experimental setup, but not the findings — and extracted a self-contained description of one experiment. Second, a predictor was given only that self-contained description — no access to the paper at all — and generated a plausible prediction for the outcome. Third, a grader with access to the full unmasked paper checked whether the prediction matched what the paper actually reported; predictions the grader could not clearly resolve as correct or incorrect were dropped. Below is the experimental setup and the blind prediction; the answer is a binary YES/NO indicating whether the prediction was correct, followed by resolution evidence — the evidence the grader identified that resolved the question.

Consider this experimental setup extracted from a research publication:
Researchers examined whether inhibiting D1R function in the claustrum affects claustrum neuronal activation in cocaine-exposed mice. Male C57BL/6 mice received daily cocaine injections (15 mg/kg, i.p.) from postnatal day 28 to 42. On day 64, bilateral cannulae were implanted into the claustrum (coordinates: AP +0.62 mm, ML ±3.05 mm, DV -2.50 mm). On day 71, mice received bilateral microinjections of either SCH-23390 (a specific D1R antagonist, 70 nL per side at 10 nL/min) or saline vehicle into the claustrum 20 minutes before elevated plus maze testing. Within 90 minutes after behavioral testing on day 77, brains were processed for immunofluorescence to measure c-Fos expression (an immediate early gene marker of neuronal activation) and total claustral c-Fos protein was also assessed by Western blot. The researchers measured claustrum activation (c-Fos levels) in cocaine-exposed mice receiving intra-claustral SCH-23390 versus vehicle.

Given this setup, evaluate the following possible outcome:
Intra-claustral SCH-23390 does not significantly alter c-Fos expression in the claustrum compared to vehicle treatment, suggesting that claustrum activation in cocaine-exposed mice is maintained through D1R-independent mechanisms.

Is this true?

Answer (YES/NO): NO